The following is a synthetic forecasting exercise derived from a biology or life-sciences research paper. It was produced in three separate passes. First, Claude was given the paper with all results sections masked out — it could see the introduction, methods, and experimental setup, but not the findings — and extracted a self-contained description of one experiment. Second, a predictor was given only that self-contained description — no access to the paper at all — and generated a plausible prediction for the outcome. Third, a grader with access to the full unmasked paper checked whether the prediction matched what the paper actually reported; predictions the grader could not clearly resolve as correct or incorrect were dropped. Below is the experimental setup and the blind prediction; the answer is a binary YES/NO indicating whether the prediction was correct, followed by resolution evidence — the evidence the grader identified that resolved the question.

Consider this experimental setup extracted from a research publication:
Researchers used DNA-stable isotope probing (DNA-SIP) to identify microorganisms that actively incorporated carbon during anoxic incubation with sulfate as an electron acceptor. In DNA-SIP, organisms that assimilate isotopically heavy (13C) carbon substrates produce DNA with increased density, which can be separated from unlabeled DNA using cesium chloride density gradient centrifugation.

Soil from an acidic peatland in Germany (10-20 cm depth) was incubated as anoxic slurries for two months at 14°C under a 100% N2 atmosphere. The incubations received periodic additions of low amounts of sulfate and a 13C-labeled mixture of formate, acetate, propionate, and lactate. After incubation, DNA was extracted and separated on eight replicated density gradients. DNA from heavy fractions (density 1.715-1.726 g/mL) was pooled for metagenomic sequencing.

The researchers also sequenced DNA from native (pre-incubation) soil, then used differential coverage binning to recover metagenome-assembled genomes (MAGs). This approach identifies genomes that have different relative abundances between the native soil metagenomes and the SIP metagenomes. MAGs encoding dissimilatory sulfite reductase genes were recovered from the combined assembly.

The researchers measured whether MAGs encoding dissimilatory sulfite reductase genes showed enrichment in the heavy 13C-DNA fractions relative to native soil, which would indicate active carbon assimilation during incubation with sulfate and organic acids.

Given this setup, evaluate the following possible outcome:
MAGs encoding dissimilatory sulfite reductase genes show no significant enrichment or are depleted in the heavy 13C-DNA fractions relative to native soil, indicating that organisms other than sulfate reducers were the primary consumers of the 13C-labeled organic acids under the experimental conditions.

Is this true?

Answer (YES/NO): NO